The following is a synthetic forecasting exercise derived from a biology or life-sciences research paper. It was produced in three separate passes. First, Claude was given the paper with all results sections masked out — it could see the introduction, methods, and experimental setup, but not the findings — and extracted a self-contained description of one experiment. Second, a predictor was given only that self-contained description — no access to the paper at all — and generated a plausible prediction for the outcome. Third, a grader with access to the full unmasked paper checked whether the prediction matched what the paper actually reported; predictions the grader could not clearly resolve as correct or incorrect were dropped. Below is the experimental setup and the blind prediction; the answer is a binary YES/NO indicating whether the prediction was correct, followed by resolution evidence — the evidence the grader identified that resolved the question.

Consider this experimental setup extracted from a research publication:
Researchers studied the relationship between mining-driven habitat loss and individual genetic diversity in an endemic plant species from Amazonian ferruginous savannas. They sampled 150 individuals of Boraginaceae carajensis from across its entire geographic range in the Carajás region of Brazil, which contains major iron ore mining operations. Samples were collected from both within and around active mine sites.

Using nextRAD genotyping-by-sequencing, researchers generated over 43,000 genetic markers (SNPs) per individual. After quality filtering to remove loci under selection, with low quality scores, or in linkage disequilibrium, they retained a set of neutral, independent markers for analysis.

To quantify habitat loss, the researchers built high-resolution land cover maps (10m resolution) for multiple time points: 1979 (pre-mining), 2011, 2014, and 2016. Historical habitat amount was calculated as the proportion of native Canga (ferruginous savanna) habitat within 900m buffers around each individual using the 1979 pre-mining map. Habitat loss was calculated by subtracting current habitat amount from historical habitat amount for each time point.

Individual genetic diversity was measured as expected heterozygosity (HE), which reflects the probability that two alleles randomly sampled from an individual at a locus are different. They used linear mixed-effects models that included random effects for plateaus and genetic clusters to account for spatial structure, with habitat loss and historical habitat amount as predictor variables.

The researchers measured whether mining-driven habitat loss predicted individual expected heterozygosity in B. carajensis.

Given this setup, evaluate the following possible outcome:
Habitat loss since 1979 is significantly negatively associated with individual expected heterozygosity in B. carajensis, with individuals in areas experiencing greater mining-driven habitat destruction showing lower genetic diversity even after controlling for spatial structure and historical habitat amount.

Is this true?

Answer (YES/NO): NO